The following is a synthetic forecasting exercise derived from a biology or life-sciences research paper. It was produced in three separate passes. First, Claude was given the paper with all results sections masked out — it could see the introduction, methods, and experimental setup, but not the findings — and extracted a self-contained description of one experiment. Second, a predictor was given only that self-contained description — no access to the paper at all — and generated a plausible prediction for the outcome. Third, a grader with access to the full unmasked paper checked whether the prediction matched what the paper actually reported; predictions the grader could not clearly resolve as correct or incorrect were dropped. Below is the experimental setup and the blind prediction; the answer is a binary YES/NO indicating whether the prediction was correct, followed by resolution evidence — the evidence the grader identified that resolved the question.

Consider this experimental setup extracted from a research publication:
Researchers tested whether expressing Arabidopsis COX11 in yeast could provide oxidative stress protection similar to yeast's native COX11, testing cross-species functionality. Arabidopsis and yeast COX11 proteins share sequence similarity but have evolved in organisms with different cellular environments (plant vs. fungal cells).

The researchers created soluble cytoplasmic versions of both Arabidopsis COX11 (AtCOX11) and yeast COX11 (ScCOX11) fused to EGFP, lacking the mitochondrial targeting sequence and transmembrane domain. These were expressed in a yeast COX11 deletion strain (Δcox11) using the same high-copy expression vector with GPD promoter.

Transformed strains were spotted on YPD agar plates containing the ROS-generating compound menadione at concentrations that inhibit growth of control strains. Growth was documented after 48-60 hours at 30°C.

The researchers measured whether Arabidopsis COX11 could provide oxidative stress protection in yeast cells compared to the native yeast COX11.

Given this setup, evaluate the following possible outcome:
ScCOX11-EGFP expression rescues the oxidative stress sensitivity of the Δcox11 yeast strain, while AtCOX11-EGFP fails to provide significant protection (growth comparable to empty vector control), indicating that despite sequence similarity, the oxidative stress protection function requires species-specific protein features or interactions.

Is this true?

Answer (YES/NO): NO